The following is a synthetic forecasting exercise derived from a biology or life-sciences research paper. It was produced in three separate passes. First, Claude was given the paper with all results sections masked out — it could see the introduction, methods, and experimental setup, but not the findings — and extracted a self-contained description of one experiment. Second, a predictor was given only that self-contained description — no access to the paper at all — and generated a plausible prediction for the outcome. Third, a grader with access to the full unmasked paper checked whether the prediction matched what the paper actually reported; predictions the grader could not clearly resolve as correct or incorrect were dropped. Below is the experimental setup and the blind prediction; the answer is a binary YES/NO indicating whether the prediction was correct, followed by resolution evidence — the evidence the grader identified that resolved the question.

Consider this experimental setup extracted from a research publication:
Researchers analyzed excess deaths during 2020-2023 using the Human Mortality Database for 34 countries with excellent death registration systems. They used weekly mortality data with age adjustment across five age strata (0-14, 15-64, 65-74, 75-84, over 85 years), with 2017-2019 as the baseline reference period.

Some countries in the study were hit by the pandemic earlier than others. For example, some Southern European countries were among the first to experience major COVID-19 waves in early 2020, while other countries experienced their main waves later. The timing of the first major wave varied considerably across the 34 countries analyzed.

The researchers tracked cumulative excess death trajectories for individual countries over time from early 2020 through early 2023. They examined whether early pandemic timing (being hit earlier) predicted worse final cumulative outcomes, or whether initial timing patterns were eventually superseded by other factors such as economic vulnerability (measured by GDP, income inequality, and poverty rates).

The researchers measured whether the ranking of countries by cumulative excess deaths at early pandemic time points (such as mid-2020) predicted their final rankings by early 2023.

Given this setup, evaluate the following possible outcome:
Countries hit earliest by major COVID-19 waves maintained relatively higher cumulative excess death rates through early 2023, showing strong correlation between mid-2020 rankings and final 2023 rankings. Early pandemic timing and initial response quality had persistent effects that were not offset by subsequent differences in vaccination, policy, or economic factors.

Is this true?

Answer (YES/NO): NO